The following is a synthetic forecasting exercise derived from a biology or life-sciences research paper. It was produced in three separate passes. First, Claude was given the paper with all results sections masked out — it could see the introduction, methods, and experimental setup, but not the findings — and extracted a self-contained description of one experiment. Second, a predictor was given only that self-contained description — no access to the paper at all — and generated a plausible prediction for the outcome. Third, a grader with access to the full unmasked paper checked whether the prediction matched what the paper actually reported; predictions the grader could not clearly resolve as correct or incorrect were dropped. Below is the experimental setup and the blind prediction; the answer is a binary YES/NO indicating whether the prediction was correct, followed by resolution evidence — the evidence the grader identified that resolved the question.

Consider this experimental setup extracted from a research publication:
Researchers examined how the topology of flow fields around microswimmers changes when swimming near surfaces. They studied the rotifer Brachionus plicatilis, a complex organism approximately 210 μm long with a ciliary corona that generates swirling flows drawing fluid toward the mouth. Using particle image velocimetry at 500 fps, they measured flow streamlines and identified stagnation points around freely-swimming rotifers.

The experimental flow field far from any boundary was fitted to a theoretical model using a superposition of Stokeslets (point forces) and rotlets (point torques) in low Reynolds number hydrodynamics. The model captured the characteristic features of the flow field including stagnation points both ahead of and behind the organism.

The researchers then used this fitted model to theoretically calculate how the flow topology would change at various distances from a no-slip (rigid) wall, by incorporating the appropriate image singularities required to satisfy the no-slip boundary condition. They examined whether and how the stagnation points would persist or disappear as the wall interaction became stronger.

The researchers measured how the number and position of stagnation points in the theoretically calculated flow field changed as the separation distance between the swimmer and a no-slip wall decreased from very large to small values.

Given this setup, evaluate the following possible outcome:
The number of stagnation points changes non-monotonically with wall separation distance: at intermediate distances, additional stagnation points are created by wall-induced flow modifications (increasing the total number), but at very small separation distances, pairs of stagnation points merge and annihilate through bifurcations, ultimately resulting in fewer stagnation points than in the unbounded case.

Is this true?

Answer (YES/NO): NO